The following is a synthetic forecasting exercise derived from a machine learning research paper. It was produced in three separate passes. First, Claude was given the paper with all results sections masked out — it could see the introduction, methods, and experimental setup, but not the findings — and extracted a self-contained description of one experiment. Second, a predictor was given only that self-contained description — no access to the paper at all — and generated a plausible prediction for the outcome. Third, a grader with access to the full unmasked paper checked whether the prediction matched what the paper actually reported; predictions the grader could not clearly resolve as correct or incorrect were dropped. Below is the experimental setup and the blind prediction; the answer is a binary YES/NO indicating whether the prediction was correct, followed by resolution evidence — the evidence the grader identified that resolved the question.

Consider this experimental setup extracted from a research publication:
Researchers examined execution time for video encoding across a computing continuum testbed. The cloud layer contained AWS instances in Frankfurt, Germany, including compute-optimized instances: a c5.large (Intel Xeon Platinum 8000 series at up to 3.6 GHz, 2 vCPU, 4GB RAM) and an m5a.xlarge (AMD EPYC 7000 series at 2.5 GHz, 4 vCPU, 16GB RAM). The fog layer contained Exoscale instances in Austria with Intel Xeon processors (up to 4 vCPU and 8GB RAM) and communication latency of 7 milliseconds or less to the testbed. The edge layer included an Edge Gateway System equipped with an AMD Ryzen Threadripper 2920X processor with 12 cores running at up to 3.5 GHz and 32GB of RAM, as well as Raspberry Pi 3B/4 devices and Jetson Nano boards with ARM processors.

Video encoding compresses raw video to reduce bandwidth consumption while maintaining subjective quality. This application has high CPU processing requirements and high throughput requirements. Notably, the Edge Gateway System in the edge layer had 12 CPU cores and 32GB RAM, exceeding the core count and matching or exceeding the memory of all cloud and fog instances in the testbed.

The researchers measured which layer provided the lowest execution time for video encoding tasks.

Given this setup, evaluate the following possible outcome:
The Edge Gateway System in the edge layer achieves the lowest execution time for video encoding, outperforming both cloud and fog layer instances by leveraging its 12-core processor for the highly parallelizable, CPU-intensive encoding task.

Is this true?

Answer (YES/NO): YES